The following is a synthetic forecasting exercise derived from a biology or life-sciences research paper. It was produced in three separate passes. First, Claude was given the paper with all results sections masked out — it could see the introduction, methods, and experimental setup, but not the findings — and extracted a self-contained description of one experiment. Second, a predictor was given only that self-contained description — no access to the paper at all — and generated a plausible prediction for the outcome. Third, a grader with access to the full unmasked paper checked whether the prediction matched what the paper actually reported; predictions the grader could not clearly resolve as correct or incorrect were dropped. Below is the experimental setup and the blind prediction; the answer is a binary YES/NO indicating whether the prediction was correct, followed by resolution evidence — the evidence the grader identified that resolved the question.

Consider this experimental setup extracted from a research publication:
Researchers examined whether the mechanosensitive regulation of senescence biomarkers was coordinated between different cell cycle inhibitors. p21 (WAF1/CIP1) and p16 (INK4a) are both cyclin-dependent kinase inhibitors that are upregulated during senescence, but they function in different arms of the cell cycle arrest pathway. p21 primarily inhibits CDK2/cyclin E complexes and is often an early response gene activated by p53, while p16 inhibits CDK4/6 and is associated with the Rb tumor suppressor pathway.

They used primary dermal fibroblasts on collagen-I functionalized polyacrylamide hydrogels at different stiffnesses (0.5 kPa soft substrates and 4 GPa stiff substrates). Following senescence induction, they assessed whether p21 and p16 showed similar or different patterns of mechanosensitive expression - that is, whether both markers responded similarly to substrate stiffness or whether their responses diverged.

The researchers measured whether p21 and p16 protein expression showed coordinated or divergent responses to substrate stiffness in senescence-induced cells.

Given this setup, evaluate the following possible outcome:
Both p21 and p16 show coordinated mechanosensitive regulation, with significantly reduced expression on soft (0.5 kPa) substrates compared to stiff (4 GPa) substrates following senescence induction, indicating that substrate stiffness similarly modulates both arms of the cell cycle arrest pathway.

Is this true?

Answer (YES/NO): NO